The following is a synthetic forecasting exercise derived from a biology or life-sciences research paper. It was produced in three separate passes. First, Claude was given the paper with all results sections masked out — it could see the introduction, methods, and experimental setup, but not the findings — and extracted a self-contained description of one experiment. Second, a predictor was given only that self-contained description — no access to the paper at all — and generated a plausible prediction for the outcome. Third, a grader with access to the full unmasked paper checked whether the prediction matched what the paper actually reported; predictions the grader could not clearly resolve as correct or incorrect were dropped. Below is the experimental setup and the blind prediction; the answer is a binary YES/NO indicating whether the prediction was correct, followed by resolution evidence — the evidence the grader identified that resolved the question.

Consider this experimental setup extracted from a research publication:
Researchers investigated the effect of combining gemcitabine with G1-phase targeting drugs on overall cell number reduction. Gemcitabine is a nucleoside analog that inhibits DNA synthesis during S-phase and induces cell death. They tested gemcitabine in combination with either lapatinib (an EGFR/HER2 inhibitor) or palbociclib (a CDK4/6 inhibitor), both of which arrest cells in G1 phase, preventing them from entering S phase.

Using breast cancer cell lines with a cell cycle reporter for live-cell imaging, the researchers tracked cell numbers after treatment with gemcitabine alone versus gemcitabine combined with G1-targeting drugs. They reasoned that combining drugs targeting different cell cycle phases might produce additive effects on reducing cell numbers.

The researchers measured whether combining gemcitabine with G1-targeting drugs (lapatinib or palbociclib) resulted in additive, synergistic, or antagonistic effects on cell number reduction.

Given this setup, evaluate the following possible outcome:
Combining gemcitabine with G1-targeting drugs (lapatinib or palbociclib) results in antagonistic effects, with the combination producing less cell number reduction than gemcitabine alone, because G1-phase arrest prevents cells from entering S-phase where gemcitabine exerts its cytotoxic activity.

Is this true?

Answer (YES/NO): YES